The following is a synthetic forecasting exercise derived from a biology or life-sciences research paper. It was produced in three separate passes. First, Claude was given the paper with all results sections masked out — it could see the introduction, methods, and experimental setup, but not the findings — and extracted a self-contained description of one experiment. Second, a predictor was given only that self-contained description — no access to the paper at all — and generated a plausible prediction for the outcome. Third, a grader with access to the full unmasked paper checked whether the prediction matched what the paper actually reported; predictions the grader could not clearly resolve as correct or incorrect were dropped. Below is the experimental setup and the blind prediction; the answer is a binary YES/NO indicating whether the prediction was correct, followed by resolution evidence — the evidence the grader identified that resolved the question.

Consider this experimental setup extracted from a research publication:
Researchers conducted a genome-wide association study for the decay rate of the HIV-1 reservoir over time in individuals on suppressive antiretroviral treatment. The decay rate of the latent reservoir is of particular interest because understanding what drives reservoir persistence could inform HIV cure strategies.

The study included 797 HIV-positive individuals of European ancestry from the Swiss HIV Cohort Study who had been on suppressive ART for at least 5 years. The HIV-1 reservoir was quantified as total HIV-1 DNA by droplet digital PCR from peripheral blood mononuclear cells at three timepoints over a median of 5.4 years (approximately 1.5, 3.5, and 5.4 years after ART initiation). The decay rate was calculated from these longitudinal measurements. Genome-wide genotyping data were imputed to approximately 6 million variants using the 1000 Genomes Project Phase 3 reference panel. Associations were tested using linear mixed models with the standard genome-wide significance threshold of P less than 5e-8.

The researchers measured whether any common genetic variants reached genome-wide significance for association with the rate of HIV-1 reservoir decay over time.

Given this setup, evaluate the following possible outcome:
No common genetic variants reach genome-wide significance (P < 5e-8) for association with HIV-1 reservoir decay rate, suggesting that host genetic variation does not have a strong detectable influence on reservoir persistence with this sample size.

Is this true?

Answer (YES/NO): YES